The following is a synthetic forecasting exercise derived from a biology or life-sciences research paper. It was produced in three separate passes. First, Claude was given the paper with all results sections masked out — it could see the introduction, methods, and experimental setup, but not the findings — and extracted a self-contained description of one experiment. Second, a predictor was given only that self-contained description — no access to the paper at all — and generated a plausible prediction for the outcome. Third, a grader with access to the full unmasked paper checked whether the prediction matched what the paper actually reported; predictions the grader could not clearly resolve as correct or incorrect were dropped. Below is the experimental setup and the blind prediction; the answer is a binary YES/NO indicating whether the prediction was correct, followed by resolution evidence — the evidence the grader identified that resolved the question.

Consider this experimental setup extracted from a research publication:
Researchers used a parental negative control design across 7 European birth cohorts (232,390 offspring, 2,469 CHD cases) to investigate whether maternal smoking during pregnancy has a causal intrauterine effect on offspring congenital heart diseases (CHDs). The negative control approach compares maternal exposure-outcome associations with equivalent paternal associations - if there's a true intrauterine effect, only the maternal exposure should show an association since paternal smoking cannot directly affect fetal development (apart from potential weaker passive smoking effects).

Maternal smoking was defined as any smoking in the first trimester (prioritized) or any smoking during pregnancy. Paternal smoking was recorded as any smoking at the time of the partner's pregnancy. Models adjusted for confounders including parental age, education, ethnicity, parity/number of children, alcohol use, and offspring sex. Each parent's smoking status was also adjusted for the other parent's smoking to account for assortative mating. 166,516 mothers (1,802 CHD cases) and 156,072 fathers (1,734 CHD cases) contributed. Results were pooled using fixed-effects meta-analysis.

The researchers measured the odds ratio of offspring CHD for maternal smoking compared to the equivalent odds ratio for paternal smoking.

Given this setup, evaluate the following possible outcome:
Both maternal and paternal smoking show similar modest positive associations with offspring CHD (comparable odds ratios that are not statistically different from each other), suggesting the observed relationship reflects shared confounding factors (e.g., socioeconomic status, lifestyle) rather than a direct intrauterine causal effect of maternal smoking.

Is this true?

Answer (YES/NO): NO